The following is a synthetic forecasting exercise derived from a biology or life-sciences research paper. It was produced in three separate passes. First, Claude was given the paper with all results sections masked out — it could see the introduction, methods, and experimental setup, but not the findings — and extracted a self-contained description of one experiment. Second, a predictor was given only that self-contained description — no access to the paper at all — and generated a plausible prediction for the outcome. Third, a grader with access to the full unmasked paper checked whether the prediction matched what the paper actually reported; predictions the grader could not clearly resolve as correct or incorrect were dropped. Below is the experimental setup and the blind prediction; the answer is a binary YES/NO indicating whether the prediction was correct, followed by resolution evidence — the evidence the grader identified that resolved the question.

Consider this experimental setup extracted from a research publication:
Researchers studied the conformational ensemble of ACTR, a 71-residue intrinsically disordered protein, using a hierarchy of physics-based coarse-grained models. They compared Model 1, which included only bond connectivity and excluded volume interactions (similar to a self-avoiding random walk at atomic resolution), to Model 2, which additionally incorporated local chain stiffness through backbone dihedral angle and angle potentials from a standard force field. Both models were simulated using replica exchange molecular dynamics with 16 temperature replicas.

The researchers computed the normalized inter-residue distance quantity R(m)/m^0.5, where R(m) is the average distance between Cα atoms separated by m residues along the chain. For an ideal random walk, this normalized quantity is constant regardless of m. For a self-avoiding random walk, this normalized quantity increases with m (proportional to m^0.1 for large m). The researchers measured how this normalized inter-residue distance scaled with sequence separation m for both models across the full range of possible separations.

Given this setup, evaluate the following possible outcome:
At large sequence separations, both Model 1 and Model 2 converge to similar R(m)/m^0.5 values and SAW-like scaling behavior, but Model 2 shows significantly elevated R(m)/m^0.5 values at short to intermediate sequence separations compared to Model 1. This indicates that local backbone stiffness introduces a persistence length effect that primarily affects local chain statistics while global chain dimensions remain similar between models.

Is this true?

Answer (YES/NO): NO